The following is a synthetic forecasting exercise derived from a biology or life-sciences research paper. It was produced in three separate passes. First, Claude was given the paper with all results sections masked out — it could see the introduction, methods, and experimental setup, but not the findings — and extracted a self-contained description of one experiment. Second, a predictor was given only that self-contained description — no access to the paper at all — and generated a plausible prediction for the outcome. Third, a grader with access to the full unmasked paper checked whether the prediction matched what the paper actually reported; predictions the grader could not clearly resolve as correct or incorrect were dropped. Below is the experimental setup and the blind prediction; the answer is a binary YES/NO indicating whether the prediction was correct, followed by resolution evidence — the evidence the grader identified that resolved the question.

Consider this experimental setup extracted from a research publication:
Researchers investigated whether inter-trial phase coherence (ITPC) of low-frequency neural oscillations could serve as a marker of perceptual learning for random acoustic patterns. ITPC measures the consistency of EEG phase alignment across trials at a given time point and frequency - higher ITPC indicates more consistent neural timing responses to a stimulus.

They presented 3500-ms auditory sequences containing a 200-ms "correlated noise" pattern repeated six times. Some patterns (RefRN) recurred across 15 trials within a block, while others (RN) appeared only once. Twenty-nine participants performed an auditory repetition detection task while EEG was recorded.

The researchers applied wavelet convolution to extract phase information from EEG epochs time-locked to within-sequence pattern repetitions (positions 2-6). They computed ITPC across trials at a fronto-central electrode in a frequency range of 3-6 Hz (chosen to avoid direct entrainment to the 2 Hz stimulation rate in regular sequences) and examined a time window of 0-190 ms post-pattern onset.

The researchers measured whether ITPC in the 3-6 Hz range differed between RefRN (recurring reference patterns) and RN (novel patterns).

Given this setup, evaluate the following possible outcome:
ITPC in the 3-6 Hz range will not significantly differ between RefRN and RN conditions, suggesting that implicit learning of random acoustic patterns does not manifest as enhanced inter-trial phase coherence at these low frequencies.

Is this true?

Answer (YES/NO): NO